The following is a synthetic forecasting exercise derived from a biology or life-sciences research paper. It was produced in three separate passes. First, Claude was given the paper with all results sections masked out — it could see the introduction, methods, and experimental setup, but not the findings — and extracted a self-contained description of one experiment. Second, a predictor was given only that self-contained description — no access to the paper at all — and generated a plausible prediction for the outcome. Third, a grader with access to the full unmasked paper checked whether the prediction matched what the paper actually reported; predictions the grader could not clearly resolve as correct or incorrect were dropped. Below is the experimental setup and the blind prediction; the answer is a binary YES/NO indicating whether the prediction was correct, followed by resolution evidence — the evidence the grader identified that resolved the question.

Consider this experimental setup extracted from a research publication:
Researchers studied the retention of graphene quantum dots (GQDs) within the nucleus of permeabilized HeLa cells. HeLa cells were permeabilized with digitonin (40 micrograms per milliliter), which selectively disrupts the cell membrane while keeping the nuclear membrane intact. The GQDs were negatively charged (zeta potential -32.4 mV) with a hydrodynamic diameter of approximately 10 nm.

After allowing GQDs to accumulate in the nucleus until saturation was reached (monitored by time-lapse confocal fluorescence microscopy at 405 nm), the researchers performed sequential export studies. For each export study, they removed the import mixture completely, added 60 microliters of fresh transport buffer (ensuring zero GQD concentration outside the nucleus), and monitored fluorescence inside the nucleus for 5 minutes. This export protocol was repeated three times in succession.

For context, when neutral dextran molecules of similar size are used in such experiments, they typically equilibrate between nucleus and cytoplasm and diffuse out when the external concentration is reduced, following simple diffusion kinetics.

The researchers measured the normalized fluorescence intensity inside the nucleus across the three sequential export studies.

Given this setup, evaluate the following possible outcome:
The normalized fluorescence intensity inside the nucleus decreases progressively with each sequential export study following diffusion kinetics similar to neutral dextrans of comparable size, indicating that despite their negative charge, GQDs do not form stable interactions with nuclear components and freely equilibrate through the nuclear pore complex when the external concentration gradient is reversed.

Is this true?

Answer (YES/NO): NO